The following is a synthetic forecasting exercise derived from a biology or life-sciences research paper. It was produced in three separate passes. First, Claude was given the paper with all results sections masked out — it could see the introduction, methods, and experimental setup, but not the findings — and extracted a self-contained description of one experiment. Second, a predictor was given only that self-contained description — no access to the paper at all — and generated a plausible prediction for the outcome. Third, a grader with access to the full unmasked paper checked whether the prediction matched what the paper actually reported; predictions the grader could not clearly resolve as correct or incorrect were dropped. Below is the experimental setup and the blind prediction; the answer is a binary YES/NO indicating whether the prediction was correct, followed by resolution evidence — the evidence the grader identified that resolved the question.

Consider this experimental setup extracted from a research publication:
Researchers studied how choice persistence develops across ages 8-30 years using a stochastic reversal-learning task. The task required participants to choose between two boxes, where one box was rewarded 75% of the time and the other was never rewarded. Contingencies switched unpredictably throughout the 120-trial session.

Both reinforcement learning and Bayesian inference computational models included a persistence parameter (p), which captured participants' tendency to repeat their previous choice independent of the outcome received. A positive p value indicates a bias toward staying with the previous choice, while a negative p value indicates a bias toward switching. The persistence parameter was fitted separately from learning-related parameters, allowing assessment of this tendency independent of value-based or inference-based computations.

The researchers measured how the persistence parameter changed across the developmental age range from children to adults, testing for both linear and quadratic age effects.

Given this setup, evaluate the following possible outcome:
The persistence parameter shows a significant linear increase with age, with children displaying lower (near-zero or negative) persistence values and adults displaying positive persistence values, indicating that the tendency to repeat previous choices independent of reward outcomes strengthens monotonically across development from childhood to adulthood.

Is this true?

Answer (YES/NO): YES